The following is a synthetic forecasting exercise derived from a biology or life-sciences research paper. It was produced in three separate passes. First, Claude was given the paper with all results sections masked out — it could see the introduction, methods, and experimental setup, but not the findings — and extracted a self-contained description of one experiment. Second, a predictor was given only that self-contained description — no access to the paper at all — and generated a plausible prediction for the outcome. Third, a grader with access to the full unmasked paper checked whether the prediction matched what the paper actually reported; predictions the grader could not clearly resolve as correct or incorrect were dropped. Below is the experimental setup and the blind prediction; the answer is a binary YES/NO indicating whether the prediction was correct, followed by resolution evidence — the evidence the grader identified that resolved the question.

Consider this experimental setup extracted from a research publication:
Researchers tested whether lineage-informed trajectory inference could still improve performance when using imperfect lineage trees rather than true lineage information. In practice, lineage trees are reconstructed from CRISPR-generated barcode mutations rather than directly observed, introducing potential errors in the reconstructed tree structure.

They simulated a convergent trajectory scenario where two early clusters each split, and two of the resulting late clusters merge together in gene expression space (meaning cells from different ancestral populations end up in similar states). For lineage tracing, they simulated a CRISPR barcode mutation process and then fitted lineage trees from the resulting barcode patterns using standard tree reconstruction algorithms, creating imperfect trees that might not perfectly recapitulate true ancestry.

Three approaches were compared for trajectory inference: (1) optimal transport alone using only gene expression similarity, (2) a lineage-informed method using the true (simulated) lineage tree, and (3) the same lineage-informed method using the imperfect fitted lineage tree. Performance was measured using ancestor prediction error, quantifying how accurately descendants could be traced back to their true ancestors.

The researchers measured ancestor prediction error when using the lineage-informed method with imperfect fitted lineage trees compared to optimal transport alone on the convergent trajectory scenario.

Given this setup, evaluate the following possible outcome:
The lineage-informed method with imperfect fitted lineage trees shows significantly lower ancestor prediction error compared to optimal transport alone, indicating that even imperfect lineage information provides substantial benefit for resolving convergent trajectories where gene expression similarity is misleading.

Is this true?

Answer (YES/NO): YES